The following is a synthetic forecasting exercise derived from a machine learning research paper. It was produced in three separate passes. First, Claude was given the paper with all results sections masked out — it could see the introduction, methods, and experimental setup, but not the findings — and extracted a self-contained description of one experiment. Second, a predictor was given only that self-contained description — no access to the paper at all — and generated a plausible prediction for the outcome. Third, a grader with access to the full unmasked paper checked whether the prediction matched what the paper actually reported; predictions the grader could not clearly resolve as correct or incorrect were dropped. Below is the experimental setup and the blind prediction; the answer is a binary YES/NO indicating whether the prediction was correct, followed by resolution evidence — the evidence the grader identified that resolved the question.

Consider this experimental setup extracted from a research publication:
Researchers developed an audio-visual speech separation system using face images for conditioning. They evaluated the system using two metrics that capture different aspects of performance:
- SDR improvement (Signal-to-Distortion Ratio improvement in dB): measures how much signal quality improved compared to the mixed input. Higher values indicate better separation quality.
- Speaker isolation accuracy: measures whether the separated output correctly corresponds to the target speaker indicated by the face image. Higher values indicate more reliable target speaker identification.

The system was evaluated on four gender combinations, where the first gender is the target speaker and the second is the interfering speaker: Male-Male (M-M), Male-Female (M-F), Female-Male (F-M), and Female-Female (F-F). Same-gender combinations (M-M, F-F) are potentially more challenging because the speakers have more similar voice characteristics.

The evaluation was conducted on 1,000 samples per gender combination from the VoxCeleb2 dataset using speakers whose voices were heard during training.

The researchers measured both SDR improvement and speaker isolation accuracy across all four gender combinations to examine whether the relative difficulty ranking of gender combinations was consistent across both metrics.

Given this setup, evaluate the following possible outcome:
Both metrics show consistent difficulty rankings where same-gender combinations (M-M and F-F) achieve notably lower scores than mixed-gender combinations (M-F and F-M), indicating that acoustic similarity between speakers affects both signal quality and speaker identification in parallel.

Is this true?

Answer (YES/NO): YES